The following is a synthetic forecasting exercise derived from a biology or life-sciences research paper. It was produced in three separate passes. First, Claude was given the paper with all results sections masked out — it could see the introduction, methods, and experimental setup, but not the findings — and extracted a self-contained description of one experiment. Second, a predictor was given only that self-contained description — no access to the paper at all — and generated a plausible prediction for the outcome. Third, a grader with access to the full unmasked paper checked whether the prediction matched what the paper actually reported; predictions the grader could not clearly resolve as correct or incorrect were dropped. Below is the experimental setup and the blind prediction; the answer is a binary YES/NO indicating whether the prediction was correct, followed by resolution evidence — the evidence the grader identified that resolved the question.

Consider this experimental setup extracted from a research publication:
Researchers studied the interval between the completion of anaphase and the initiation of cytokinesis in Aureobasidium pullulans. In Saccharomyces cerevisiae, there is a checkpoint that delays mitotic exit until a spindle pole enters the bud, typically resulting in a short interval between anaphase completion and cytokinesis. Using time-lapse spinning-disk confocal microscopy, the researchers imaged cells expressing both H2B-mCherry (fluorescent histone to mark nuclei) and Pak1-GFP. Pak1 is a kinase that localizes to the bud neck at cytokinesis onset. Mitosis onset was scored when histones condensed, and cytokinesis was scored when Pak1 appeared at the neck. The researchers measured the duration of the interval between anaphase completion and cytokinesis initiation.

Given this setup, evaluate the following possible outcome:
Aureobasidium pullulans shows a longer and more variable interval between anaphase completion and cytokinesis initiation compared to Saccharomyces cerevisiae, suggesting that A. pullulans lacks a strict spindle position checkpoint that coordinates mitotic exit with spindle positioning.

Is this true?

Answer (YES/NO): NO